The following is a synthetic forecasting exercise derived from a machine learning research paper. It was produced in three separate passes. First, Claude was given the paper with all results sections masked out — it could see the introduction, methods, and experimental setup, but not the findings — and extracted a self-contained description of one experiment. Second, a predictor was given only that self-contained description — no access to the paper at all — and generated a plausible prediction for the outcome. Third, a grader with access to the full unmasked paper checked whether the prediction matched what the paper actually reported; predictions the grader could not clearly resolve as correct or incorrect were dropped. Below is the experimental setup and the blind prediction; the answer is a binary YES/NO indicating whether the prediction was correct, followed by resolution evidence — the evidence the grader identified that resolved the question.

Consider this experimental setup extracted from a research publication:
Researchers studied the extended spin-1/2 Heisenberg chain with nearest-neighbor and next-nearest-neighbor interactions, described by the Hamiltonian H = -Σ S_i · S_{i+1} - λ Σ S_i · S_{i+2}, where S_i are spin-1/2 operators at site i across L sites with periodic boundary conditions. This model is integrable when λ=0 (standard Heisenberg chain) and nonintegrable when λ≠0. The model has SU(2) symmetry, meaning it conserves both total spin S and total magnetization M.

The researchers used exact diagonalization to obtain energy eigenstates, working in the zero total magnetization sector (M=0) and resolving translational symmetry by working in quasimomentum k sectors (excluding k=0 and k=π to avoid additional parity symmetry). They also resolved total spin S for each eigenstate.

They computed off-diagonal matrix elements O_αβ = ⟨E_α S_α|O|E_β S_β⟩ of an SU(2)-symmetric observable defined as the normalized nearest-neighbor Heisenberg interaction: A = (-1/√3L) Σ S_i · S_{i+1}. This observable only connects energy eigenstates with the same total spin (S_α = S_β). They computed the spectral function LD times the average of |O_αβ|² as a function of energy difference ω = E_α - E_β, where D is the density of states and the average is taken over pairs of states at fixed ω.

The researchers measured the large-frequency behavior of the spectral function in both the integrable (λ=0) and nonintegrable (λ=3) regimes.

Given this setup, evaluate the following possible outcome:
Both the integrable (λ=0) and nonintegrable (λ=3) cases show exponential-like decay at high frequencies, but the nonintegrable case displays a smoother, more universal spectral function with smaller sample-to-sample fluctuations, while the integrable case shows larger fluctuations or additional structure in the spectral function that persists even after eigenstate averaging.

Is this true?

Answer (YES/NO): NO